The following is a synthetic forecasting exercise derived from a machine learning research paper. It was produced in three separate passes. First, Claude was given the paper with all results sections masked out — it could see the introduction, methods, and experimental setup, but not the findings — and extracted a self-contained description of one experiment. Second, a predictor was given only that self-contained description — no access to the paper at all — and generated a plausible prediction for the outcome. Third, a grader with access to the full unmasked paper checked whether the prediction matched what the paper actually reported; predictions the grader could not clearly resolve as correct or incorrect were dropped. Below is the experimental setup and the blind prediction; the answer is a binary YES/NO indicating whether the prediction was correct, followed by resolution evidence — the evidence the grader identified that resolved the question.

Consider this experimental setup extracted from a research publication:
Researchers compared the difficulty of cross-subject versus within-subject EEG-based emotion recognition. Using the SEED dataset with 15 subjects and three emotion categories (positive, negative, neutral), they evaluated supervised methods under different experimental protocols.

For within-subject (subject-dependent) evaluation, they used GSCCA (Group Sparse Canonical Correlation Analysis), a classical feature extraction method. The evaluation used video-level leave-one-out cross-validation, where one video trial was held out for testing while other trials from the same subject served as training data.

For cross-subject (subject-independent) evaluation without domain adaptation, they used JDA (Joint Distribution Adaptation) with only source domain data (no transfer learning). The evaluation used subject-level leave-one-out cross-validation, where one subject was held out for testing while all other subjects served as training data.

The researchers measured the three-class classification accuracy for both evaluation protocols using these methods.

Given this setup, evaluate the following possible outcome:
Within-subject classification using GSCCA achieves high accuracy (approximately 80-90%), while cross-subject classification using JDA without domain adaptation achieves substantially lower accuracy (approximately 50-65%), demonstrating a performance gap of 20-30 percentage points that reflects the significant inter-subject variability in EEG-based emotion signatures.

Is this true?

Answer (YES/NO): YES